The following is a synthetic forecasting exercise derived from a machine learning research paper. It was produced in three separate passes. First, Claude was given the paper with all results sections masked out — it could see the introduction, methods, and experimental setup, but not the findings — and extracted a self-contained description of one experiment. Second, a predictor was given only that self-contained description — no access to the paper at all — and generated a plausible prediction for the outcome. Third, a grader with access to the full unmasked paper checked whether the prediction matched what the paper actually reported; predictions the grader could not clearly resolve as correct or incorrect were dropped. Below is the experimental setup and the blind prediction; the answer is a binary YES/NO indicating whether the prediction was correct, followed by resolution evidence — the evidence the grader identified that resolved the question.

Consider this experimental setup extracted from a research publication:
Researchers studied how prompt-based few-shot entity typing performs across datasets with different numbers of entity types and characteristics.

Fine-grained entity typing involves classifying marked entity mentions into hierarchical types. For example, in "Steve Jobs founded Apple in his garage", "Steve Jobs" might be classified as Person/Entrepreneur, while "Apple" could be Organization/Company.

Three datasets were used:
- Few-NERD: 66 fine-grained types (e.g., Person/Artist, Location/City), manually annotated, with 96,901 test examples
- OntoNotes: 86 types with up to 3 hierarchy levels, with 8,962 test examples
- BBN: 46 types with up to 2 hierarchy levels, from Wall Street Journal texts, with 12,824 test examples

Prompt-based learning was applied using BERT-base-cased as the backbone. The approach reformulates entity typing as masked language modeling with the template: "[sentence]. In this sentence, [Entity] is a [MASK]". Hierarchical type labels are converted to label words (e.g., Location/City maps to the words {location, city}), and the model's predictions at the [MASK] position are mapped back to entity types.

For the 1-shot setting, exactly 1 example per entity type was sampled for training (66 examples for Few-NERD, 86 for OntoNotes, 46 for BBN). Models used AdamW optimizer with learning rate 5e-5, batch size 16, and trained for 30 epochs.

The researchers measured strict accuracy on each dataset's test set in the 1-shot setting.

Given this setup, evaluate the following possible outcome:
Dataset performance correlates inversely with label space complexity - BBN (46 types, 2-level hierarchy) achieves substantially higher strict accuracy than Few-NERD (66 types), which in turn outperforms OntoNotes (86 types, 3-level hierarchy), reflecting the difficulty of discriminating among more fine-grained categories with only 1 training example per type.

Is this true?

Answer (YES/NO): NO